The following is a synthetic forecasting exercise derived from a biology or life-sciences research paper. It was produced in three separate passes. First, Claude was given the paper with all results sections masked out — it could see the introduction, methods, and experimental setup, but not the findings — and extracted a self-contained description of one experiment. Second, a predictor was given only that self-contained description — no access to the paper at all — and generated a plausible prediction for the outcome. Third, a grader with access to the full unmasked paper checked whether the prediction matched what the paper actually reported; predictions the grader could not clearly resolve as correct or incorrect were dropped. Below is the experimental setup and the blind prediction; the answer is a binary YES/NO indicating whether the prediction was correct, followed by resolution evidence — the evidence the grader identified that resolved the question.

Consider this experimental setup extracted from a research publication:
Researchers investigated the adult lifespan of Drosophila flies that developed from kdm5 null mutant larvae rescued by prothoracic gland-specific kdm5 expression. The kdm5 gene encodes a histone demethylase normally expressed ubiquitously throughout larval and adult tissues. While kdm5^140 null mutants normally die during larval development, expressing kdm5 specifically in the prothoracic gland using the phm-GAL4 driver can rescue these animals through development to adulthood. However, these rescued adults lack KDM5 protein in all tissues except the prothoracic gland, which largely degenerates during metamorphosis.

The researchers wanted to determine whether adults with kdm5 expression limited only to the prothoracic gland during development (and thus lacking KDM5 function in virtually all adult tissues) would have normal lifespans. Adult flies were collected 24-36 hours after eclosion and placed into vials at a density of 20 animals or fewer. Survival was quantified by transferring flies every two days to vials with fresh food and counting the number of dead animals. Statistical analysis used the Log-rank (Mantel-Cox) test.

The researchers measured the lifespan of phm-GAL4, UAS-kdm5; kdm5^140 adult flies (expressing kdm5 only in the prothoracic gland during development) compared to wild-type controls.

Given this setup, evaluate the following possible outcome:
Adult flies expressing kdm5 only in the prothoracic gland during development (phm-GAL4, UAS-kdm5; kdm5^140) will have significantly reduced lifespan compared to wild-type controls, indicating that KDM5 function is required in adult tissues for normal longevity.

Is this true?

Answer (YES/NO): YES